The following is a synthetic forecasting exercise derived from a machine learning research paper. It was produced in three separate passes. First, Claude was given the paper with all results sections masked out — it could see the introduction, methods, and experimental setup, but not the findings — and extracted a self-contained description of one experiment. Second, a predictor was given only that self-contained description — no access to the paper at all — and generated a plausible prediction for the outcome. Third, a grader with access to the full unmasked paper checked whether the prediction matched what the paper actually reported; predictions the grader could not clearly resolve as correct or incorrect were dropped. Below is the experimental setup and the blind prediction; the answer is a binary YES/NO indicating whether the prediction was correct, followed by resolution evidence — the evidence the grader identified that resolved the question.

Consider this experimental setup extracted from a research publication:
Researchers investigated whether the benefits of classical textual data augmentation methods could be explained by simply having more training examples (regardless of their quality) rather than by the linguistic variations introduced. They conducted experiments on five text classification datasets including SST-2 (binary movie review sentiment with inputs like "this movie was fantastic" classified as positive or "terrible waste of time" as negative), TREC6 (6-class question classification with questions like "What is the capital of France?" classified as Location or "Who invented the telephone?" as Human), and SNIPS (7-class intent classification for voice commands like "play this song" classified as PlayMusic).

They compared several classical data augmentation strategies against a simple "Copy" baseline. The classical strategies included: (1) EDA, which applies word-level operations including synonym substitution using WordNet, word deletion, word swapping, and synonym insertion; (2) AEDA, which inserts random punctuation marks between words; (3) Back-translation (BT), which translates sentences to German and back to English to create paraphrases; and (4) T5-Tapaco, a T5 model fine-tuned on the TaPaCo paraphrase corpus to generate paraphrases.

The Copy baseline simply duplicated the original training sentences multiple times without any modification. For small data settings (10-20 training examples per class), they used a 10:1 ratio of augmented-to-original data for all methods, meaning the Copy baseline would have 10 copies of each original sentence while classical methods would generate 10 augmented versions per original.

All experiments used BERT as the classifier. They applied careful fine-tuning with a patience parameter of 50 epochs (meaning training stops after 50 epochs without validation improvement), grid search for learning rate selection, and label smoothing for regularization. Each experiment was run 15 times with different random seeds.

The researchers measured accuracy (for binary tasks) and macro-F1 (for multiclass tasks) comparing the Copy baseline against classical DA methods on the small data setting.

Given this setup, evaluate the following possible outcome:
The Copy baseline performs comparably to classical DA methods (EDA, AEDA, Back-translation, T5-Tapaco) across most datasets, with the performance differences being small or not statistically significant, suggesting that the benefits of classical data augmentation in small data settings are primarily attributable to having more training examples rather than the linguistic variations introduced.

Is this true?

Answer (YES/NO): YES